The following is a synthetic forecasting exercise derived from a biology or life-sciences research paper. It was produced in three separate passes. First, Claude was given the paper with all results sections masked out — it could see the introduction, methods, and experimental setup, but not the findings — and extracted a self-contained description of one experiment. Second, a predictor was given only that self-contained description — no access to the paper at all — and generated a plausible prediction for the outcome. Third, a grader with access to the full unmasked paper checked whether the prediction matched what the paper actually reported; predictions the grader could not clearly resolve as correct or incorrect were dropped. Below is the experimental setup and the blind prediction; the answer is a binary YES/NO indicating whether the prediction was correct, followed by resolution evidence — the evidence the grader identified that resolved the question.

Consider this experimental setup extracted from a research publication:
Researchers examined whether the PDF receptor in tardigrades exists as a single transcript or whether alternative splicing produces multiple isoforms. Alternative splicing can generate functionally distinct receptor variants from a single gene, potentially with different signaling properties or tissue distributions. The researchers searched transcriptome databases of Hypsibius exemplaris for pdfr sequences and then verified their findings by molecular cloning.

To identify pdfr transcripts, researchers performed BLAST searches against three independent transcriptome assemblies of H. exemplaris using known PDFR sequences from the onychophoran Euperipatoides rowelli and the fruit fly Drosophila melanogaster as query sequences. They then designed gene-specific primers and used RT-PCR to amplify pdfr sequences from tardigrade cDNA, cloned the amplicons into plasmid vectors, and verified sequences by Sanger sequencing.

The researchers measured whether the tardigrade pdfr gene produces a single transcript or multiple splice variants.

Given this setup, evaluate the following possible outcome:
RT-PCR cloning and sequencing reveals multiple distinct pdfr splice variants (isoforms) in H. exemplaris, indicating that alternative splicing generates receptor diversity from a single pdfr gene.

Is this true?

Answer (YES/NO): YES